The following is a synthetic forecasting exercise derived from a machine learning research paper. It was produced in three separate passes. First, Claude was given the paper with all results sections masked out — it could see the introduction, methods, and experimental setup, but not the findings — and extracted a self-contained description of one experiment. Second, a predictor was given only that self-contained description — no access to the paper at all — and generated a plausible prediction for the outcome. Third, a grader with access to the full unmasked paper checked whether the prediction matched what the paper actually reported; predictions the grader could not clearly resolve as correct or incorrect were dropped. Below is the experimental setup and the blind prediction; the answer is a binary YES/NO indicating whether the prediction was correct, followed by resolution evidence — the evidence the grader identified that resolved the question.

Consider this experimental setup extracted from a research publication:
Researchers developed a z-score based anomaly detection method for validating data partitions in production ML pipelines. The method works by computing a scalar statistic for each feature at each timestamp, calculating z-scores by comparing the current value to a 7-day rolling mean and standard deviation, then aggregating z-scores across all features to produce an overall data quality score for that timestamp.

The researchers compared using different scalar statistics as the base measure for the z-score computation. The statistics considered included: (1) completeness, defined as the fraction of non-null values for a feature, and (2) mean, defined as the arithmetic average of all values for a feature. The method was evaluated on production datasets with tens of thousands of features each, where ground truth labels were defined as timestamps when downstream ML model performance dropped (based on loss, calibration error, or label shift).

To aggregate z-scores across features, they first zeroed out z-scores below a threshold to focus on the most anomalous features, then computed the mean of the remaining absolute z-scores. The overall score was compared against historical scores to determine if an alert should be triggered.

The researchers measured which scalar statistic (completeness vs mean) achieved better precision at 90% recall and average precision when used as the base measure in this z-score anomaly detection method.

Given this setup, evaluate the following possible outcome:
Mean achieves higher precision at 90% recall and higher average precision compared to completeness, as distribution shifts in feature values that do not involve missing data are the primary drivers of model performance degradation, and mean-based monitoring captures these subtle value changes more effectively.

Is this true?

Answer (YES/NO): NO